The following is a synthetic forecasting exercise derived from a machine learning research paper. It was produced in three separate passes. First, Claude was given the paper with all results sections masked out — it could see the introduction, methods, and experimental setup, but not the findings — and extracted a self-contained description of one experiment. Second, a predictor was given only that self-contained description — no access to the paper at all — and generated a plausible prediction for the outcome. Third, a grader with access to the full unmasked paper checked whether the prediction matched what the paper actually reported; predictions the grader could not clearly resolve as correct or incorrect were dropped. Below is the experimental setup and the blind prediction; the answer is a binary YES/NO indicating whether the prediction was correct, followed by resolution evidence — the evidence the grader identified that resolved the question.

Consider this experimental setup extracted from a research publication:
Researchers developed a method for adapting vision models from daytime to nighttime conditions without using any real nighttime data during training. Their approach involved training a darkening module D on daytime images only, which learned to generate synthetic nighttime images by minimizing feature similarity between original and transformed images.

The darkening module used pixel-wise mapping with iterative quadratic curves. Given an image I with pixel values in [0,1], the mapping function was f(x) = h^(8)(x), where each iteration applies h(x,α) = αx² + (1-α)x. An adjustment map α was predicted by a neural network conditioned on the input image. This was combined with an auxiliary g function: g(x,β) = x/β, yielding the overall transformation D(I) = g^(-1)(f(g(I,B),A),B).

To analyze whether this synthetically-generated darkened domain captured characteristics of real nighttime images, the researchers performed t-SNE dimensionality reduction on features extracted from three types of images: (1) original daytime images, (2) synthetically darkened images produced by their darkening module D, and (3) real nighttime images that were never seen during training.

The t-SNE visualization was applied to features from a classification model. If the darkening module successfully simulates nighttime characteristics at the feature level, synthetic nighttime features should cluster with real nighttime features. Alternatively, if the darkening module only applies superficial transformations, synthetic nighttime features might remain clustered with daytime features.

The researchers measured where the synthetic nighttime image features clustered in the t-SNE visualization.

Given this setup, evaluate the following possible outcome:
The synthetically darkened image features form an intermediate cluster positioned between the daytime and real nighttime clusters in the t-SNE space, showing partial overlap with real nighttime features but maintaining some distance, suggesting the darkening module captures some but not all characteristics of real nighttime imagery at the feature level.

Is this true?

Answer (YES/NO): NO